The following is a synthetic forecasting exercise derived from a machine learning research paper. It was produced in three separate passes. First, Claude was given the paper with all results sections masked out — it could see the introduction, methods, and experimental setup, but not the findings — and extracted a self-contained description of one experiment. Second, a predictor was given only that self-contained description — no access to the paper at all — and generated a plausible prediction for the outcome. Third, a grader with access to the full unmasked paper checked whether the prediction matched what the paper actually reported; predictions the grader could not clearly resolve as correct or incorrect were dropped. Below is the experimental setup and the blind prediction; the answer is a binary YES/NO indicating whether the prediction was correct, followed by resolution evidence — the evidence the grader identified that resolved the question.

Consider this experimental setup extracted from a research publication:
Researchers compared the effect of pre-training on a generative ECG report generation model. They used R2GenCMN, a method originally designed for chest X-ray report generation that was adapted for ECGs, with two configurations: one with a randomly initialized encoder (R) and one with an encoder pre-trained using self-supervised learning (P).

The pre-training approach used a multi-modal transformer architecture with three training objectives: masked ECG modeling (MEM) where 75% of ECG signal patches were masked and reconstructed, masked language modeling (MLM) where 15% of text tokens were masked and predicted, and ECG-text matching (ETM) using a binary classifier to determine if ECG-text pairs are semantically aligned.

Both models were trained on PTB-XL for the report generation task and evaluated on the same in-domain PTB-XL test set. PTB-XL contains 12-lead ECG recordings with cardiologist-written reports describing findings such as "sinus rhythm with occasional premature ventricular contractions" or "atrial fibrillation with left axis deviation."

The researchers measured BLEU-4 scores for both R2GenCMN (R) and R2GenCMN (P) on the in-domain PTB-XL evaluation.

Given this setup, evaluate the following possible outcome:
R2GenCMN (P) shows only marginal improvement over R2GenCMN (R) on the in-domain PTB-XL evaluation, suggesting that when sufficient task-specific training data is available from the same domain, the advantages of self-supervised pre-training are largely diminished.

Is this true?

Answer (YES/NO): NO